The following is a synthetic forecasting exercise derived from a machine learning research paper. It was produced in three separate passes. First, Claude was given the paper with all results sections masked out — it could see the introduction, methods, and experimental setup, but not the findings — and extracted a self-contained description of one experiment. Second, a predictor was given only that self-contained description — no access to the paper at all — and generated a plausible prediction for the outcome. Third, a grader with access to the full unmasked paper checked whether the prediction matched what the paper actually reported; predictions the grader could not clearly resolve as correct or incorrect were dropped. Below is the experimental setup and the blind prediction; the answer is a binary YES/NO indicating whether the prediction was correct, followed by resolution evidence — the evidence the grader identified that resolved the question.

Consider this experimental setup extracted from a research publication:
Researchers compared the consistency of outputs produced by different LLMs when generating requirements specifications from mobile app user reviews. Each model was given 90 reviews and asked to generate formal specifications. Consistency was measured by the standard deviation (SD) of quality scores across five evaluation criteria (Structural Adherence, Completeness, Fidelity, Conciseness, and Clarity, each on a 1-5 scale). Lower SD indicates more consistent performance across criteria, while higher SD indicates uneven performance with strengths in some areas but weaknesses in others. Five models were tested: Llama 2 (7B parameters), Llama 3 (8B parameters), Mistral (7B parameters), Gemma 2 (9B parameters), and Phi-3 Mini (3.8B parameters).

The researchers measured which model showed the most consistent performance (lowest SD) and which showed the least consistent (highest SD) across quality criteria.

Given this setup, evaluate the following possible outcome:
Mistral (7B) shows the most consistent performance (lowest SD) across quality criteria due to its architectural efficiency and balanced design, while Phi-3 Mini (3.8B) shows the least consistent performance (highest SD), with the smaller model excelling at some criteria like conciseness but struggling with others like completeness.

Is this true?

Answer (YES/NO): NO